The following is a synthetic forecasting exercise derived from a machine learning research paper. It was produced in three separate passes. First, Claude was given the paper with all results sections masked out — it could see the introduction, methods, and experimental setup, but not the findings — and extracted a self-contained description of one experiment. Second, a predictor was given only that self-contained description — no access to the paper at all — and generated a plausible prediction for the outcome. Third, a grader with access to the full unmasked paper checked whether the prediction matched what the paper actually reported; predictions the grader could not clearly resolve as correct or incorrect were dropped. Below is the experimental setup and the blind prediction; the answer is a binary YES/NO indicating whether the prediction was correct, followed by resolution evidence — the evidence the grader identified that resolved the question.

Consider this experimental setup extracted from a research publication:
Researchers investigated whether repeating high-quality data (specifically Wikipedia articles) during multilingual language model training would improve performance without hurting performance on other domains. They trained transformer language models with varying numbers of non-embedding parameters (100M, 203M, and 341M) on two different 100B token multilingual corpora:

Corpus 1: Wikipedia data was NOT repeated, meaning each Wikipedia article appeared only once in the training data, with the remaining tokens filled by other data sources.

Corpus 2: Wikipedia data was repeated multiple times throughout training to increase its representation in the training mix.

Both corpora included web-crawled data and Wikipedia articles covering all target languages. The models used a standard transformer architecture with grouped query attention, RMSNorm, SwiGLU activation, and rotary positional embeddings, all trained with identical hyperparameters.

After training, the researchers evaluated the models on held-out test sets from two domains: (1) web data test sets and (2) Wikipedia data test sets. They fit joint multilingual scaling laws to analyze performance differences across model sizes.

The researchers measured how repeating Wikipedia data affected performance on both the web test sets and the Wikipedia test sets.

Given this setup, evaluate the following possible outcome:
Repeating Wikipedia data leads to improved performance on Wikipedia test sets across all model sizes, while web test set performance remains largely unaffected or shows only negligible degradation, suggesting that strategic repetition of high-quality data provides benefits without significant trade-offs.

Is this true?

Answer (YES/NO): YES